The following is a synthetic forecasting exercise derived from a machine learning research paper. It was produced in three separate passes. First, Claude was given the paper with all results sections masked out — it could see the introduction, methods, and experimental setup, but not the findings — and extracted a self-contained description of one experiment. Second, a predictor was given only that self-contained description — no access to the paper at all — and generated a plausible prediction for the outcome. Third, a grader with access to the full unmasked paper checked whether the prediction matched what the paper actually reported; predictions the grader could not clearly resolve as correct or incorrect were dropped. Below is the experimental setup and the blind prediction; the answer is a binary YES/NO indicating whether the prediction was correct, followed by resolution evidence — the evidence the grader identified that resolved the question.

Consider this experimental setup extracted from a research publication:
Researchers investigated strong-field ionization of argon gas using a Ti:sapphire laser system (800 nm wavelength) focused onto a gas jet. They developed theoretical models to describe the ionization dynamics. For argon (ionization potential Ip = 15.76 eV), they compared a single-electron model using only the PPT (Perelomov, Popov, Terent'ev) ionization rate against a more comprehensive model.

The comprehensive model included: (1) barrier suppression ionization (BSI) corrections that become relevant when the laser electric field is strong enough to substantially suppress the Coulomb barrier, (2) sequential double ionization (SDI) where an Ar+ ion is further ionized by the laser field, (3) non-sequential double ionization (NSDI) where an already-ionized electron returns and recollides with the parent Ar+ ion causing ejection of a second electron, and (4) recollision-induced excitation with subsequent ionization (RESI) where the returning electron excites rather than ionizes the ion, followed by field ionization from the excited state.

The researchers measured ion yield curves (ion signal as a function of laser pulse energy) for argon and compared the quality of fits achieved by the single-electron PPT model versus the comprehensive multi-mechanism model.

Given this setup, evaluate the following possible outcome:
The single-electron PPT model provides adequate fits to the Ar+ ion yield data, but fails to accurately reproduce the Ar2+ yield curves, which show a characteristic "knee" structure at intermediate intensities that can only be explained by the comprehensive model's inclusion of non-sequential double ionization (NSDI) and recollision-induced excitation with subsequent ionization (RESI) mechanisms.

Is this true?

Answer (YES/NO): NO